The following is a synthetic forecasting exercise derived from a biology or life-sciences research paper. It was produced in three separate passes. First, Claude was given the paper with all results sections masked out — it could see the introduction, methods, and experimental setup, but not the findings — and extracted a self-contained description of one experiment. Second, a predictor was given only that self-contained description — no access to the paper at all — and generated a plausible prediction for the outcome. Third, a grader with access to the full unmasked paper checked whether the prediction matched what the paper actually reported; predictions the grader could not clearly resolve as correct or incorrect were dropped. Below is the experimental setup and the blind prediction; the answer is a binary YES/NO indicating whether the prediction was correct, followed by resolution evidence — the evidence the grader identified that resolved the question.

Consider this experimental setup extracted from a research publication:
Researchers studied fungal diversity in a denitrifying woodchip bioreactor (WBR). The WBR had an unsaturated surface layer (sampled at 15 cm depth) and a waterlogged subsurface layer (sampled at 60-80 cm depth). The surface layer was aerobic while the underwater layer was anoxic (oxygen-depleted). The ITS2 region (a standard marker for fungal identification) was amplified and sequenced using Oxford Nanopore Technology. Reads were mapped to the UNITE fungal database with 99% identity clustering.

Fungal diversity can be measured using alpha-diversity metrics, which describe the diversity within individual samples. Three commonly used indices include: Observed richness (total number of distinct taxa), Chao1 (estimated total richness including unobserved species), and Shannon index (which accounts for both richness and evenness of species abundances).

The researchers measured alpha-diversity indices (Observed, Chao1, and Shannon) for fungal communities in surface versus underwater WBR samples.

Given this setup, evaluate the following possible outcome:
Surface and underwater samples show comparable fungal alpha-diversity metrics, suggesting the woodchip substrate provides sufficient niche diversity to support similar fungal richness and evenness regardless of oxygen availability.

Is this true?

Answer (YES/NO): YES